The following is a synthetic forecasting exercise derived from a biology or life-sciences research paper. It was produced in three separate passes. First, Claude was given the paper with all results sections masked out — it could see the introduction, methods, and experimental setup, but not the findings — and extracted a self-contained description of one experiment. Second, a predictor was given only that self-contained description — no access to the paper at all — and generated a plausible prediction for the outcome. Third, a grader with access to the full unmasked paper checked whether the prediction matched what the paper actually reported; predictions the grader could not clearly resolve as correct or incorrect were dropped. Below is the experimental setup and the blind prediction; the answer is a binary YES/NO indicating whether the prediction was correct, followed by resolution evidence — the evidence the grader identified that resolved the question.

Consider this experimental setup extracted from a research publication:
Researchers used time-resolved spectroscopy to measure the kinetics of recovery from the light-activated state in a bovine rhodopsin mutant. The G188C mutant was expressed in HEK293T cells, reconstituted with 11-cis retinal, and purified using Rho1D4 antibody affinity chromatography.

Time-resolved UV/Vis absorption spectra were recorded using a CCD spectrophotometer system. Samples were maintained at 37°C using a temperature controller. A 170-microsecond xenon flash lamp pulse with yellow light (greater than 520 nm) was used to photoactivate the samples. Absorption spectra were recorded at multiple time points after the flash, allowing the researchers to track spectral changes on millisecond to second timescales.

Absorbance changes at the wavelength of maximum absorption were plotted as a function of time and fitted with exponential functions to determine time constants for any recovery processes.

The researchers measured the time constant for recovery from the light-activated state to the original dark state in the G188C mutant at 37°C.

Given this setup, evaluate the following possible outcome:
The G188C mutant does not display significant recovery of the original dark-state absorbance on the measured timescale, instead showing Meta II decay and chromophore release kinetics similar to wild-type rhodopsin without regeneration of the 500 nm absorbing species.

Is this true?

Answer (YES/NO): NO